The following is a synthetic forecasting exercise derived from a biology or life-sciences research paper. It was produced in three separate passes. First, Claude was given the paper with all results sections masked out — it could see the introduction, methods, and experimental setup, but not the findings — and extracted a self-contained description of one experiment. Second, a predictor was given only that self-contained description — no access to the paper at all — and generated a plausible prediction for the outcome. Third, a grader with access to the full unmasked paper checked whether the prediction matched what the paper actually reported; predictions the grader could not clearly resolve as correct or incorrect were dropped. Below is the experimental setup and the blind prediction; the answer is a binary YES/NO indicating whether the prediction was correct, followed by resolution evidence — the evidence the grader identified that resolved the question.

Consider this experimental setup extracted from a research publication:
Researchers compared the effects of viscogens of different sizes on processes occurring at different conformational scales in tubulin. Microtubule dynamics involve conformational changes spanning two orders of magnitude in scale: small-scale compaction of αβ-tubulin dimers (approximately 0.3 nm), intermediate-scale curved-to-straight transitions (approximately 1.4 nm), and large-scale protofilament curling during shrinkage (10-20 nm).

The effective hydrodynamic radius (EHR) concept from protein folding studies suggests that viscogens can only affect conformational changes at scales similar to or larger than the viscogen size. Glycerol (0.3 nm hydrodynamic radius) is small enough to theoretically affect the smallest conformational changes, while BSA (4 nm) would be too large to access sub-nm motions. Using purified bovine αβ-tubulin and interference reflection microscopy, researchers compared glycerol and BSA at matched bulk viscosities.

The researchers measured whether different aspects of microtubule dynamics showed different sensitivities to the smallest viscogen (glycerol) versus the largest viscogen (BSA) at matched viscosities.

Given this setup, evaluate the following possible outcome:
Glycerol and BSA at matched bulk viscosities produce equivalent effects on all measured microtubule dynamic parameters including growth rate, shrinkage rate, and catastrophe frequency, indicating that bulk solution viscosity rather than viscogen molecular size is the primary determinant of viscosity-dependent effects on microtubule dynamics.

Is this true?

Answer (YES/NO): NO